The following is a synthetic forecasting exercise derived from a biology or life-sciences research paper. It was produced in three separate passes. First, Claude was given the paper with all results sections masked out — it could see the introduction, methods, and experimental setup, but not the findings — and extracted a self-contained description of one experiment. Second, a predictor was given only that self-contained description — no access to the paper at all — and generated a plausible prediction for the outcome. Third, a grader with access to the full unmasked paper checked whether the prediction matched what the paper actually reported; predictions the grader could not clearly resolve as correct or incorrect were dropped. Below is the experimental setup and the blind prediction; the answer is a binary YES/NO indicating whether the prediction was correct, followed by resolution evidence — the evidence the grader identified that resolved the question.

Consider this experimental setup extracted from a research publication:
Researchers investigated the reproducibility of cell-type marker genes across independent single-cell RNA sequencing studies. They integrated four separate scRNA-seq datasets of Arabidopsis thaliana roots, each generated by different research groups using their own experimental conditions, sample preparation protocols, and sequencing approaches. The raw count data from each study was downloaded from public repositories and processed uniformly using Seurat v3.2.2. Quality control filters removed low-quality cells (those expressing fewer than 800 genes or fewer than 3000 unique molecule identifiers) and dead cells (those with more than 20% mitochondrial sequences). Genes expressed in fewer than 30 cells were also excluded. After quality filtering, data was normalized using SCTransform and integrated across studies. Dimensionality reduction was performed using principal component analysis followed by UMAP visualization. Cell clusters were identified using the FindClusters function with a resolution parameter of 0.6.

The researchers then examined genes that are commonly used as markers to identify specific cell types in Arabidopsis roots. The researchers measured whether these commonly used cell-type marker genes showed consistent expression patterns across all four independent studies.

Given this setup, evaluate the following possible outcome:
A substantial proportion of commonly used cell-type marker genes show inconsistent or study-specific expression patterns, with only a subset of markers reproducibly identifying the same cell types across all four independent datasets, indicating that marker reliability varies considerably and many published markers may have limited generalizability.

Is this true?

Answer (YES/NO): NO